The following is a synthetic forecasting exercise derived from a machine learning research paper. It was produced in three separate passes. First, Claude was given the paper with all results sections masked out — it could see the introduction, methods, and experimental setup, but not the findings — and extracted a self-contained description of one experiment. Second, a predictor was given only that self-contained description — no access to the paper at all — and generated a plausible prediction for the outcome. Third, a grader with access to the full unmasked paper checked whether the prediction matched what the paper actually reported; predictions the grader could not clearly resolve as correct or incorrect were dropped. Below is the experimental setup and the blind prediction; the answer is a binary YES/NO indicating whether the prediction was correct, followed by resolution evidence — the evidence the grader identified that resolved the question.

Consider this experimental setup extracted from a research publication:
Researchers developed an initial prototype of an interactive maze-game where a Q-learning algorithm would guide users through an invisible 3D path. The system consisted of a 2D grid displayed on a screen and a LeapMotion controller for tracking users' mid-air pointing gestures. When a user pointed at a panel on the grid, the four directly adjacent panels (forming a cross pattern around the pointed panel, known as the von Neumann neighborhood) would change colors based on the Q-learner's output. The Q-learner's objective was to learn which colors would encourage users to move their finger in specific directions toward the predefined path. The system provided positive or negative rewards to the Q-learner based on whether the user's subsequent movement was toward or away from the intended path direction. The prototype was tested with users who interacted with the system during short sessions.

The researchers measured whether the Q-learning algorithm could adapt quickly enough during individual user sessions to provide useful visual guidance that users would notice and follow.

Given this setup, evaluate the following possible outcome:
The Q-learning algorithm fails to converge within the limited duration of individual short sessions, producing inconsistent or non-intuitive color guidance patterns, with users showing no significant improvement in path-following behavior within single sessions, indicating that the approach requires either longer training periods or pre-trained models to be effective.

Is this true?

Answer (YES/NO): YES